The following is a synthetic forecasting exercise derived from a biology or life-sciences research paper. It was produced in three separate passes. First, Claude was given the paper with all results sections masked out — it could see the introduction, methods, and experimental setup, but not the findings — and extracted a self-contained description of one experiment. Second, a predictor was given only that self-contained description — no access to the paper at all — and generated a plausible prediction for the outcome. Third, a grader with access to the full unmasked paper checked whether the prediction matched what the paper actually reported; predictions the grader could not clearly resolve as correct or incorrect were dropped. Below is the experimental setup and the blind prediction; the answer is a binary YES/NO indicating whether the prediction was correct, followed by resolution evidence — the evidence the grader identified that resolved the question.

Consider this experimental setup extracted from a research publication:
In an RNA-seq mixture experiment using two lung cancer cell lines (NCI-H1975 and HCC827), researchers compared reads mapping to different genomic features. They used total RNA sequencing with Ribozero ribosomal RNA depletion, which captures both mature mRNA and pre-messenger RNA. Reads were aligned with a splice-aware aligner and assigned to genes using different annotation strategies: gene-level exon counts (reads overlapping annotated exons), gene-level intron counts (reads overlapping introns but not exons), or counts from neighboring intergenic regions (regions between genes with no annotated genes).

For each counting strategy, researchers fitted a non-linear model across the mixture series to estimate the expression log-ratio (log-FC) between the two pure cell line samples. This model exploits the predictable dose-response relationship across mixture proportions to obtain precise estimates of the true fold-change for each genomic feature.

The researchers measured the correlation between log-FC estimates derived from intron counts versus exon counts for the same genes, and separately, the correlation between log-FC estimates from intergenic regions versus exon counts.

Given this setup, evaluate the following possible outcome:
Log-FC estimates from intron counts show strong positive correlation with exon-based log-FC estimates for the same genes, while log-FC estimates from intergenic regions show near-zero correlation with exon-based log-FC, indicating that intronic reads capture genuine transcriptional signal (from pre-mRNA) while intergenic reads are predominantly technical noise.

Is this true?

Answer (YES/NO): NO